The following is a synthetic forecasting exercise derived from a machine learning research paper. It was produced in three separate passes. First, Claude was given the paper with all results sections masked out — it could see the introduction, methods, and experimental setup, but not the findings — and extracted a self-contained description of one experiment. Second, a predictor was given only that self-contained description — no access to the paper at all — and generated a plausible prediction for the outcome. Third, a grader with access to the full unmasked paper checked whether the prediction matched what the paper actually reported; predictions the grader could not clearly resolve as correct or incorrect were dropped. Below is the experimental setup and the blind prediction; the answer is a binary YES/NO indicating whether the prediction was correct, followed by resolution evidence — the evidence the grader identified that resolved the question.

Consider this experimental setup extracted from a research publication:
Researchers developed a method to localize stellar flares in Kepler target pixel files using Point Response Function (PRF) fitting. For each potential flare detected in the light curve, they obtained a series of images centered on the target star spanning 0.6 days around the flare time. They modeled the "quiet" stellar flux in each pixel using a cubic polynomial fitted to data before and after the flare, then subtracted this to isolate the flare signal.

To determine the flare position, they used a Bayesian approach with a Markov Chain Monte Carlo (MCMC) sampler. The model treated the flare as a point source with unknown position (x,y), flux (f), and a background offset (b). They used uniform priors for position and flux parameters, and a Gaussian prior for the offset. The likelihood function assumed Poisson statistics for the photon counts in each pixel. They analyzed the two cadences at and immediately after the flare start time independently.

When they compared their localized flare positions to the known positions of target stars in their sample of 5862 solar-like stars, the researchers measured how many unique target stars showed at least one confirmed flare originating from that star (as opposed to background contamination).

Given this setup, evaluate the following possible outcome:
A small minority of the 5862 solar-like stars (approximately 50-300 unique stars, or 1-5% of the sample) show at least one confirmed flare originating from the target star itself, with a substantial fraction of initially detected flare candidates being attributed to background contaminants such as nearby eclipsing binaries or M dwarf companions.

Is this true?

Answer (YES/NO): YES